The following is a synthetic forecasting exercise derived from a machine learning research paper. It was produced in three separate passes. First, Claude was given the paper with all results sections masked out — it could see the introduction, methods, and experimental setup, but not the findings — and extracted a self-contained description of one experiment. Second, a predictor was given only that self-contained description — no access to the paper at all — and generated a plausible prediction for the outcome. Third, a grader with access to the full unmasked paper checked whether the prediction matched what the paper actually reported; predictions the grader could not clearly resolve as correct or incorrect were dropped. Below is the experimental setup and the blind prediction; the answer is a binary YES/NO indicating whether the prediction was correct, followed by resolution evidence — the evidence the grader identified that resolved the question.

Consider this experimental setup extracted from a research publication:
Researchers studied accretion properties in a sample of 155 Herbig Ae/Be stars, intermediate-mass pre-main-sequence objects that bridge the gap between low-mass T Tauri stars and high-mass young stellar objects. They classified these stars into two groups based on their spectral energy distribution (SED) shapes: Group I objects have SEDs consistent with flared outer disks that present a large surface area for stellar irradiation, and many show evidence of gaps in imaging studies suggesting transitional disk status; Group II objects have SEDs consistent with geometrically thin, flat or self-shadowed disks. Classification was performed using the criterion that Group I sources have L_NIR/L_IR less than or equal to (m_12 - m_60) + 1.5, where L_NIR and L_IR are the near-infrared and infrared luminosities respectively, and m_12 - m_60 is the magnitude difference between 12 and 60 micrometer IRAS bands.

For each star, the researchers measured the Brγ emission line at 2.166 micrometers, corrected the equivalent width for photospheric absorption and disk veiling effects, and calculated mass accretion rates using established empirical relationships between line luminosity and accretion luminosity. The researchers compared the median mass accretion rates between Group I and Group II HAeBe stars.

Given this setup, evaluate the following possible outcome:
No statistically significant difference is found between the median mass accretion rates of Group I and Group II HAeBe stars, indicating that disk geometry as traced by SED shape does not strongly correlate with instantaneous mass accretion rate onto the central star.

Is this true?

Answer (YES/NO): YES